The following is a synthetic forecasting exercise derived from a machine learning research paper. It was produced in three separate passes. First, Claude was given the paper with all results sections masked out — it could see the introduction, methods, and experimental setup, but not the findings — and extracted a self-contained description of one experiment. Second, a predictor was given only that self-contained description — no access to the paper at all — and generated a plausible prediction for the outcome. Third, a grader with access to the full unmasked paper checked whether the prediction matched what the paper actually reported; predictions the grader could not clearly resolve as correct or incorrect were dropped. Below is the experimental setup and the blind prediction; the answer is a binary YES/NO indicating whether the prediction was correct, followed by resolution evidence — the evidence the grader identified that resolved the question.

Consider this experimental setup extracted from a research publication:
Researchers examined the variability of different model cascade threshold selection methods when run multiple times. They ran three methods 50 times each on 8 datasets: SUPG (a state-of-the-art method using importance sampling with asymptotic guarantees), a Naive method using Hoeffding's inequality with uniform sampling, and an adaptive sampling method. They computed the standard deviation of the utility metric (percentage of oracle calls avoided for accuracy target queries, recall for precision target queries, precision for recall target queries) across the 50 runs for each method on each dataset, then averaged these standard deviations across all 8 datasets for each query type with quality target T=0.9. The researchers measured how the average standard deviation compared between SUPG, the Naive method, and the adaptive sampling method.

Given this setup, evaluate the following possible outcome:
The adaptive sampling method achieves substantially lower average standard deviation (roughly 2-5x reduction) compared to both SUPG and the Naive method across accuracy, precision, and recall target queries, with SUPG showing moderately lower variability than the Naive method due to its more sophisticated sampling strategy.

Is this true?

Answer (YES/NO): NO